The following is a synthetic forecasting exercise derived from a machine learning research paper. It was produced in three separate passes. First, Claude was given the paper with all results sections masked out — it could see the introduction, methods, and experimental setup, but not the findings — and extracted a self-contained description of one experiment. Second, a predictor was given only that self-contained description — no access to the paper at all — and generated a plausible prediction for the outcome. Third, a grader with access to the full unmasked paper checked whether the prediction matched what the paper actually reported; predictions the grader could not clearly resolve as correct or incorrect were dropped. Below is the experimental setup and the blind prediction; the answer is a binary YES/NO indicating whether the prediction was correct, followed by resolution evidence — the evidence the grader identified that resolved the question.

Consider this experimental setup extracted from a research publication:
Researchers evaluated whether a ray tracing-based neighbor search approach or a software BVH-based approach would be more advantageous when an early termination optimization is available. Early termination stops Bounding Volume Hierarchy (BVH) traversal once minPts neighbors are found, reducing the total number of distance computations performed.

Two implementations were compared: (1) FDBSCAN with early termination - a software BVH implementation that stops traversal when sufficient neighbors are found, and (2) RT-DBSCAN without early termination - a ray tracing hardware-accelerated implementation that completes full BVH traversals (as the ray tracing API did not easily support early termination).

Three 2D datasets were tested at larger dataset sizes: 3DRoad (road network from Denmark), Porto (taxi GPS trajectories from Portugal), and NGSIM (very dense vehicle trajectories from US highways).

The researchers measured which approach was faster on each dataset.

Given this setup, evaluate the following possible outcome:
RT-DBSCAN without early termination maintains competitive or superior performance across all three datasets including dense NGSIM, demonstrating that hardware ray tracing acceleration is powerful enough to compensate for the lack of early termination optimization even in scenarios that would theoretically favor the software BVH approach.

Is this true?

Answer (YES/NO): NO